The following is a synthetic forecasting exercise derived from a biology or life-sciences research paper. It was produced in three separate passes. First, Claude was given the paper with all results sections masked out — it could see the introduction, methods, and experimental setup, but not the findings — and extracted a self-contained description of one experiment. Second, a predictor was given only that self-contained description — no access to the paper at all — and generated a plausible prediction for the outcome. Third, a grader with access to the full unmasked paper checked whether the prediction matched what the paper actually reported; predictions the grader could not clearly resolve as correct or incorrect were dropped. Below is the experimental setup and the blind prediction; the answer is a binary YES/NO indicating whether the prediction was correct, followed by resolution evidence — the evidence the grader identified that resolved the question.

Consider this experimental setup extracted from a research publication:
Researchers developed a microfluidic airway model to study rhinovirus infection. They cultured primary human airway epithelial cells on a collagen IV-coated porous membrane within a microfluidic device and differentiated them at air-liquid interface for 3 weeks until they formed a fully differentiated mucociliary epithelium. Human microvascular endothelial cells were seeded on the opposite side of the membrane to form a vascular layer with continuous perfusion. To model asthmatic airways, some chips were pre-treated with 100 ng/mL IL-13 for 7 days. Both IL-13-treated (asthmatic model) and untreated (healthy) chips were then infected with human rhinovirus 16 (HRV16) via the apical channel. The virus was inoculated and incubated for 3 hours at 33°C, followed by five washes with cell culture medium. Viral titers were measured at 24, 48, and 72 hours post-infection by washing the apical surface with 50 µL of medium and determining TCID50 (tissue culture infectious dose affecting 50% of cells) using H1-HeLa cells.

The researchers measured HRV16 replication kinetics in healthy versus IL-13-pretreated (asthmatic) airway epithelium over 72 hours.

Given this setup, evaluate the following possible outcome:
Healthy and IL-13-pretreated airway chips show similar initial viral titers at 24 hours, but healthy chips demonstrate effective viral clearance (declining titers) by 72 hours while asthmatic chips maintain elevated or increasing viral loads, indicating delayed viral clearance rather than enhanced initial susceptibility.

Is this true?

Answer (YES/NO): NO